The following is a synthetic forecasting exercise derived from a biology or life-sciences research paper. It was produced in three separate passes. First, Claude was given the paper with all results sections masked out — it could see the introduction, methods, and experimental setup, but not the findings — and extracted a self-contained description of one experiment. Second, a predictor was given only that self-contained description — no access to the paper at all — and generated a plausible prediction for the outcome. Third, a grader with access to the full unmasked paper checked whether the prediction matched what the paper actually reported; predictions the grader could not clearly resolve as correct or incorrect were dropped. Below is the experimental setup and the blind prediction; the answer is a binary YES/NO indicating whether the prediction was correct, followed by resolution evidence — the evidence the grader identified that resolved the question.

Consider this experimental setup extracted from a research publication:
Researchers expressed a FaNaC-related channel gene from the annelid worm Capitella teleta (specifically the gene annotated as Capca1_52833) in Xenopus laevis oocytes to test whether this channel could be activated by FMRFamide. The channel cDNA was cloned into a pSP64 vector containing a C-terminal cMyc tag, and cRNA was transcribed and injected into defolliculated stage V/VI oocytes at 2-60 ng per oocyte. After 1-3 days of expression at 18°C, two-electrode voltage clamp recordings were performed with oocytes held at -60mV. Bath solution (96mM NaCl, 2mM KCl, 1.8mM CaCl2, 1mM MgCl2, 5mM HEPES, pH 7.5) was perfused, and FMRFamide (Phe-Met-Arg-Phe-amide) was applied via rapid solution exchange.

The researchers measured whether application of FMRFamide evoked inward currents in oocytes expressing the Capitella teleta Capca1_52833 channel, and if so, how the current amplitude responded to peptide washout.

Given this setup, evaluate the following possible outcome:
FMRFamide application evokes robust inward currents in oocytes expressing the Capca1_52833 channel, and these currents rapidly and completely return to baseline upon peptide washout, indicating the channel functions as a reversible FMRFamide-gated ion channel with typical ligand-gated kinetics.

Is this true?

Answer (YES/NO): NO